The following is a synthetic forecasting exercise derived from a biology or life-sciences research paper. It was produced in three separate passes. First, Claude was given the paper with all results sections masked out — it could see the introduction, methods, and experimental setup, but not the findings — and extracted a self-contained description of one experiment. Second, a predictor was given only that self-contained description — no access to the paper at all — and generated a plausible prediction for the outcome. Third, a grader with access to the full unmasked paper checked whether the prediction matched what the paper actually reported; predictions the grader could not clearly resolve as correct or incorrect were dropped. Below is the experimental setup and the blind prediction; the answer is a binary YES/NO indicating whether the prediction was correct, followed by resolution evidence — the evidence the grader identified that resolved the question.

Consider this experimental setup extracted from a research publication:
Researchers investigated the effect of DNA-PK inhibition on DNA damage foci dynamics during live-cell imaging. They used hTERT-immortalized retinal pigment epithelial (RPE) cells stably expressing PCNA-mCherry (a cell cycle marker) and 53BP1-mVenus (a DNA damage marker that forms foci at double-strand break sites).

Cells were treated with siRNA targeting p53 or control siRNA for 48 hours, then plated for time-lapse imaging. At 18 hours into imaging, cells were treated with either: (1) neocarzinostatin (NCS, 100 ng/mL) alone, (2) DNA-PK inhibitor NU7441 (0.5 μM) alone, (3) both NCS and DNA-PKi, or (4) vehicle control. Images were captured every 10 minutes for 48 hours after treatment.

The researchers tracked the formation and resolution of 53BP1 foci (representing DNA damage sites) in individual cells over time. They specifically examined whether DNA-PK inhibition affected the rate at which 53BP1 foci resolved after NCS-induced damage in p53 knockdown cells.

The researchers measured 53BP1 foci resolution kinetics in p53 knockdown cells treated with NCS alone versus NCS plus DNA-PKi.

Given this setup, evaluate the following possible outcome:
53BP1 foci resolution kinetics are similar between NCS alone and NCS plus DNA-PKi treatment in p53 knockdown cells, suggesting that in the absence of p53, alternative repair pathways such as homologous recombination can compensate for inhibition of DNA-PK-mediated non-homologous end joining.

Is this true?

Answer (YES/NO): NO